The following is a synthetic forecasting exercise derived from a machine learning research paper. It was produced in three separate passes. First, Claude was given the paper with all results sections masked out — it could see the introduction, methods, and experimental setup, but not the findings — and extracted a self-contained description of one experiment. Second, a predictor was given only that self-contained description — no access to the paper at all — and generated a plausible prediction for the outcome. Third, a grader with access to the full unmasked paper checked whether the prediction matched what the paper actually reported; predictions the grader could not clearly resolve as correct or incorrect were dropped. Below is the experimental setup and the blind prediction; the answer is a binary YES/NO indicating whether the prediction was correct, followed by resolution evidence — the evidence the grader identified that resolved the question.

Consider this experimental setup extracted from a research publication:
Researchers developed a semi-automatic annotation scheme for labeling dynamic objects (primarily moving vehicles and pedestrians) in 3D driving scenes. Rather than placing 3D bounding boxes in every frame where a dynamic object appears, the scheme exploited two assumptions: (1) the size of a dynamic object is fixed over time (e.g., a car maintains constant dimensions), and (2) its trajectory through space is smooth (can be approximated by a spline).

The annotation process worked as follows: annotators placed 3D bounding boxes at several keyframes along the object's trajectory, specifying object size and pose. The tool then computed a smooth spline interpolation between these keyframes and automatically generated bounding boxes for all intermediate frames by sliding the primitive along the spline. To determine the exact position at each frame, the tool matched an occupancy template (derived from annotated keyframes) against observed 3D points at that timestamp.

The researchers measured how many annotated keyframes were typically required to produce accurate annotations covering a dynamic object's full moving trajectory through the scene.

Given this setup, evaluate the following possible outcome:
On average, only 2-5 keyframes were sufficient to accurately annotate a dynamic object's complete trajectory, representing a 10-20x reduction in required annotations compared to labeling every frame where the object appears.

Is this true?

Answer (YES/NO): NO